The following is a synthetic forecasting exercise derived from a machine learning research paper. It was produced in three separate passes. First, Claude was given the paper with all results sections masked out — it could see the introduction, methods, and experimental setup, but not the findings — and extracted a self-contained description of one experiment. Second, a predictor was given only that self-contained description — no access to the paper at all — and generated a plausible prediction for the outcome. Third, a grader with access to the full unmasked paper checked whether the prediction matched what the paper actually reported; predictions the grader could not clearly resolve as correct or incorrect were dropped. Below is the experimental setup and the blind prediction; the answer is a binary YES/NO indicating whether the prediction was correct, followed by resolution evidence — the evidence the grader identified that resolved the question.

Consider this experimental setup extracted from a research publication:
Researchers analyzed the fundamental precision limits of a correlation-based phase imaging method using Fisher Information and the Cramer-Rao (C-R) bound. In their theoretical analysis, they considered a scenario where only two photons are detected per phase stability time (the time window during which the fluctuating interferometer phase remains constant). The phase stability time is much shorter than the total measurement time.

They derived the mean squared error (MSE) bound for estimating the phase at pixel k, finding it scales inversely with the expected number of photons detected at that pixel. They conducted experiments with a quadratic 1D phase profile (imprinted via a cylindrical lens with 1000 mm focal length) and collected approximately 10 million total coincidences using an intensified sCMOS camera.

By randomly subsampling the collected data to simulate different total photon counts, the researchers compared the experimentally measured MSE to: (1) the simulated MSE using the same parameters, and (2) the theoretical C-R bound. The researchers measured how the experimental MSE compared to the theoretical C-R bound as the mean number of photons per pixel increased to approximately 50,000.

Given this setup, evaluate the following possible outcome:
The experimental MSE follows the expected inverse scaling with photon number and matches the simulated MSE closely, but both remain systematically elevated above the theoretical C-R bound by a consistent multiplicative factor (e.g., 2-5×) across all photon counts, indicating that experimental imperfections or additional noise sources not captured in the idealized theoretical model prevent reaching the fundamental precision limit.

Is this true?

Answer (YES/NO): NO